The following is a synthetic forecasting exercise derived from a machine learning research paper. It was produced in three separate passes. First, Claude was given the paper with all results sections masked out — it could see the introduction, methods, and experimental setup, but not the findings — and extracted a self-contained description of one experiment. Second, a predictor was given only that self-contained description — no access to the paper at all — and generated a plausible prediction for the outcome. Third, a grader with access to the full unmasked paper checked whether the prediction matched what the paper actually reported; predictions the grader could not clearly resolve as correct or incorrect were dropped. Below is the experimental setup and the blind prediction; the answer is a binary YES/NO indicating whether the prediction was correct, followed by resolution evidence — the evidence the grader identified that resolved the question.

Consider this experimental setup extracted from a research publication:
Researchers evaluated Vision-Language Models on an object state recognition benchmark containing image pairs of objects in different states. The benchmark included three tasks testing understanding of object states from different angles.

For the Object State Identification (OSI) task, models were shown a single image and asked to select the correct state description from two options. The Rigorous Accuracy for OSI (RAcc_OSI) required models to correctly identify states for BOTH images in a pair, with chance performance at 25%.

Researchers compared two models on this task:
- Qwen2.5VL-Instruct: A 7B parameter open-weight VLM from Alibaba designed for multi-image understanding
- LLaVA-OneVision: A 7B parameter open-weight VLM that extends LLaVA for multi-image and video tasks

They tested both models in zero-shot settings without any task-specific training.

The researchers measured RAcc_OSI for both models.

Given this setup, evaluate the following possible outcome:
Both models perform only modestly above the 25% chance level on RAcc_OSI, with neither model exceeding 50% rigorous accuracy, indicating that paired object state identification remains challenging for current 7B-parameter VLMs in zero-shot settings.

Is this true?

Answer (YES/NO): NO